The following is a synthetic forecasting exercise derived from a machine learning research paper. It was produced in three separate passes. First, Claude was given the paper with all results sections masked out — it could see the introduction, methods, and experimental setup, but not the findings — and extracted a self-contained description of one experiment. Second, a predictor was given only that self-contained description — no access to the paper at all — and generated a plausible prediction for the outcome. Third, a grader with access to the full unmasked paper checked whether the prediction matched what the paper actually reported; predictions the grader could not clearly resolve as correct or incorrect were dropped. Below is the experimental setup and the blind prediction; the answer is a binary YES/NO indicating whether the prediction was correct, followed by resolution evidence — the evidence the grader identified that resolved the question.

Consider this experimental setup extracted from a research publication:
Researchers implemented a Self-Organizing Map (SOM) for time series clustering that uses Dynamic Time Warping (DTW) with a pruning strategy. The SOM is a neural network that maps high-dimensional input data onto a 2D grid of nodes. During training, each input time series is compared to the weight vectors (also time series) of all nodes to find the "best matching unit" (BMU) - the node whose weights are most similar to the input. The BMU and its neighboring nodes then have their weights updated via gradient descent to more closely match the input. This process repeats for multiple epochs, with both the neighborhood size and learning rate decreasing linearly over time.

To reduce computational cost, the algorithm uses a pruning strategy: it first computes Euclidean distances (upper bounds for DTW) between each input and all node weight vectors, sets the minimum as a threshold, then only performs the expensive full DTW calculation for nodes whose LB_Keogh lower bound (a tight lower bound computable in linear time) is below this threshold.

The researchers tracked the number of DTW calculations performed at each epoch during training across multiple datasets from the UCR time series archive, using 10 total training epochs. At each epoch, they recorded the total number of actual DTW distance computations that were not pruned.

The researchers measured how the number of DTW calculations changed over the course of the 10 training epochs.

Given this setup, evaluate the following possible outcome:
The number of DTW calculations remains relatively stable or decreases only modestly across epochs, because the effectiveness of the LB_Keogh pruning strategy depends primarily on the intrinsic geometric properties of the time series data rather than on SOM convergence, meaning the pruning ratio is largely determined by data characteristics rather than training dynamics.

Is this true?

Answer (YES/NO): NO